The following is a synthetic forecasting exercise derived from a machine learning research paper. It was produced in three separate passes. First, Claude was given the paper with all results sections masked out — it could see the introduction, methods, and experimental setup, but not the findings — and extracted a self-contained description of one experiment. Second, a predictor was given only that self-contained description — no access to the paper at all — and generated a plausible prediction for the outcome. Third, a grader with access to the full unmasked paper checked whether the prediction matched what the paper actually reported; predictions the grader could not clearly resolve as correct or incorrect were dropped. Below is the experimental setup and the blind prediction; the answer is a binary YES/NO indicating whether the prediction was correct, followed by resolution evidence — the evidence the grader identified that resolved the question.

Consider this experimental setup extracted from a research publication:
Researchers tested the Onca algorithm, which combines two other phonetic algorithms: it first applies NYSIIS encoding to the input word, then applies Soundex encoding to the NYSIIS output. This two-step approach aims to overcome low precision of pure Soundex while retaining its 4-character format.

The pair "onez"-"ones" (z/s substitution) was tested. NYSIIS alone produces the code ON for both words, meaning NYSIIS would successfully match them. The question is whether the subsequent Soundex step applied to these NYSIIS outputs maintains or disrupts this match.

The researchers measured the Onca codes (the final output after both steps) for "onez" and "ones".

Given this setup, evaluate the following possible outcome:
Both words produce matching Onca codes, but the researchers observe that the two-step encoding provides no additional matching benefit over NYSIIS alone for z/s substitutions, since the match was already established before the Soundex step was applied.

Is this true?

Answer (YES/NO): NO